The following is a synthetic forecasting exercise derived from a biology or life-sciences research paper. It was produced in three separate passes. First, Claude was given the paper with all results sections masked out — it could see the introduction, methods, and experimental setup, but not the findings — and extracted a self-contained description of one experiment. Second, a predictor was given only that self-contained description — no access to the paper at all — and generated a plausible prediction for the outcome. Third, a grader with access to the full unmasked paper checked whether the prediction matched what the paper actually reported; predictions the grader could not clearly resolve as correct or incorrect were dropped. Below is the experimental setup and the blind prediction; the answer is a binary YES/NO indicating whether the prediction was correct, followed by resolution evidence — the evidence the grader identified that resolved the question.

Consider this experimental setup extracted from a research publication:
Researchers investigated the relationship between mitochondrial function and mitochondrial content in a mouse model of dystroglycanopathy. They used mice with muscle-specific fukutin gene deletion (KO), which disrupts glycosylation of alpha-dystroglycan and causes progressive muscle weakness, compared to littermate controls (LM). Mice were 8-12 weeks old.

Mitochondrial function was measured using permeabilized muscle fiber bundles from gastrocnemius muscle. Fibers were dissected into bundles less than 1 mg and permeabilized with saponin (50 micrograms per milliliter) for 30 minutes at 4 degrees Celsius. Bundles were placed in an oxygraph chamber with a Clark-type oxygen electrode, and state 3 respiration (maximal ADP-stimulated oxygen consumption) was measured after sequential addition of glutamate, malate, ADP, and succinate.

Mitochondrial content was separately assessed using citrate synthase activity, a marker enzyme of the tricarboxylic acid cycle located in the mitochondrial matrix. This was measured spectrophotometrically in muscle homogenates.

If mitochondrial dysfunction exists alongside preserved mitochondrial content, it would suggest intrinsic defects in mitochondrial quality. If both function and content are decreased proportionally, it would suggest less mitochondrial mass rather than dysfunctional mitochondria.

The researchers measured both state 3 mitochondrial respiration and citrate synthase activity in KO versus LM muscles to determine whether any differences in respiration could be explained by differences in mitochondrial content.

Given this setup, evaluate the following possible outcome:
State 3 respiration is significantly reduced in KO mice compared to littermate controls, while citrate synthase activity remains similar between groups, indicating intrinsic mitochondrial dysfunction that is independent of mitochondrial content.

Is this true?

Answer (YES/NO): YES